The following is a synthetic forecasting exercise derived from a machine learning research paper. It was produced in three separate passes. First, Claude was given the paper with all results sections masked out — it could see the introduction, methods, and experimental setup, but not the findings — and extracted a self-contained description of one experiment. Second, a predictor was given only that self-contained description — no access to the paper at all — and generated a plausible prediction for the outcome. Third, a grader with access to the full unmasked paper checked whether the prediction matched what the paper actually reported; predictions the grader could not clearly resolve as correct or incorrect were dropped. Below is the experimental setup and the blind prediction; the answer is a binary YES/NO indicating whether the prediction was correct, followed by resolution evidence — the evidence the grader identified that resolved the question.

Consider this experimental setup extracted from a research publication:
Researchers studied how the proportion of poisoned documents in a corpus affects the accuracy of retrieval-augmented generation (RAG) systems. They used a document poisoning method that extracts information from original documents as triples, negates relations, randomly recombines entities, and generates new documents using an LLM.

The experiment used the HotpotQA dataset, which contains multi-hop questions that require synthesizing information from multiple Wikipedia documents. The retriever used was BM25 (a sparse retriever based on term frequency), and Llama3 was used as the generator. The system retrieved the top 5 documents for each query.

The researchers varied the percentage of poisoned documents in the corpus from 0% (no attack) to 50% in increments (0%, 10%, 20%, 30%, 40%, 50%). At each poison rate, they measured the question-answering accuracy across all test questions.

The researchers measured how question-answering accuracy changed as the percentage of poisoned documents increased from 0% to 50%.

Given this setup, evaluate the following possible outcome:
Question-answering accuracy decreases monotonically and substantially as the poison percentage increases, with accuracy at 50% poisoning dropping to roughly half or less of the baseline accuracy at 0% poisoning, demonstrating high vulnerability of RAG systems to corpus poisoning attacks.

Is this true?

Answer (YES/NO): NO